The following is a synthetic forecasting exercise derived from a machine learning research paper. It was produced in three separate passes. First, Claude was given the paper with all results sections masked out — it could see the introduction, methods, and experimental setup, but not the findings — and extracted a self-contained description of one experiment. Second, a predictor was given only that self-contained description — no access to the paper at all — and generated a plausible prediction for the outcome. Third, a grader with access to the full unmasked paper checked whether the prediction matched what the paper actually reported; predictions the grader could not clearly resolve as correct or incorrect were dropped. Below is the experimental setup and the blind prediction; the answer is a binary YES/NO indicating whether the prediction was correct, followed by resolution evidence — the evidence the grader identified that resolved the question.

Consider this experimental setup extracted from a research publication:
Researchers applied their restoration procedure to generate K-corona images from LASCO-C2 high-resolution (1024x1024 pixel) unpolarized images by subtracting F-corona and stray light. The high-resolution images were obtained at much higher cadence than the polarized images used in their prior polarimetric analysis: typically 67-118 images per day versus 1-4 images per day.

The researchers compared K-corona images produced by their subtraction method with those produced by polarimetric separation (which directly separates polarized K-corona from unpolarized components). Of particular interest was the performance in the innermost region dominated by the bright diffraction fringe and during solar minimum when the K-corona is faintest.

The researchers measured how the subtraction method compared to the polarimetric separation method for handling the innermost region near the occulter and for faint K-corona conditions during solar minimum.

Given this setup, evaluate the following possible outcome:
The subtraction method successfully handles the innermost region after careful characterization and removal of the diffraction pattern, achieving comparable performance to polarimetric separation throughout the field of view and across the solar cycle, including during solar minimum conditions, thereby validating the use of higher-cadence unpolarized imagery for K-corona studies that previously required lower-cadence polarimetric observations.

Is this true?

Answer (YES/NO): NO